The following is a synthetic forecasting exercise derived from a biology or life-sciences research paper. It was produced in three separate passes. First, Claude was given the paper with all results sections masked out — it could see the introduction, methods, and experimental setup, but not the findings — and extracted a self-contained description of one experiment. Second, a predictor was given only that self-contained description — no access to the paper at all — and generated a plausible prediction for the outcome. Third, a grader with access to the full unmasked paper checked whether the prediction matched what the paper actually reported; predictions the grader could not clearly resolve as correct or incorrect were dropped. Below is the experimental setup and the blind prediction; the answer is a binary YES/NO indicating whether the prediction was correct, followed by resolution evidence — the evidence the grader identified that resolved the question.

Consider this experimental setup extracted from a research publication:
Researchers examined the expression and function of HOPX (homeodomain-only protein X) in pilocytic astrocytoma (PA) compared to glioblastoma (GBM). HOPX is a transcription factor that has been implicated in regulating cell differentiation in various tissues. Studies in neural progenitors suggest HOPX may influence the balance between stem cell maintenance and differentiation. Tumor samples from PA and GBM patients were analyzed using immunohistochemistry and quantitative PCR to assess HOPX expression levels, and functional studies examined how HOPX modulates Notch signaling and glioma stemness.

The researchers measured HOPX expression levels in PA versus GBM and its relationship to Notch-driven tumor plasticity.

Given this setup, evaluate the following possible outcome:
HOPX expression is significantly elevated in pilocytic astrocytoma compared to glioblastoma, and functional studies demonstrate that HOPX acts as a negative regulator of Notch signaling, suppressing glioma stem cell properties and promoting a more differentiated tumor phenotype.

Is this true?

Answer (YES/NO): YES